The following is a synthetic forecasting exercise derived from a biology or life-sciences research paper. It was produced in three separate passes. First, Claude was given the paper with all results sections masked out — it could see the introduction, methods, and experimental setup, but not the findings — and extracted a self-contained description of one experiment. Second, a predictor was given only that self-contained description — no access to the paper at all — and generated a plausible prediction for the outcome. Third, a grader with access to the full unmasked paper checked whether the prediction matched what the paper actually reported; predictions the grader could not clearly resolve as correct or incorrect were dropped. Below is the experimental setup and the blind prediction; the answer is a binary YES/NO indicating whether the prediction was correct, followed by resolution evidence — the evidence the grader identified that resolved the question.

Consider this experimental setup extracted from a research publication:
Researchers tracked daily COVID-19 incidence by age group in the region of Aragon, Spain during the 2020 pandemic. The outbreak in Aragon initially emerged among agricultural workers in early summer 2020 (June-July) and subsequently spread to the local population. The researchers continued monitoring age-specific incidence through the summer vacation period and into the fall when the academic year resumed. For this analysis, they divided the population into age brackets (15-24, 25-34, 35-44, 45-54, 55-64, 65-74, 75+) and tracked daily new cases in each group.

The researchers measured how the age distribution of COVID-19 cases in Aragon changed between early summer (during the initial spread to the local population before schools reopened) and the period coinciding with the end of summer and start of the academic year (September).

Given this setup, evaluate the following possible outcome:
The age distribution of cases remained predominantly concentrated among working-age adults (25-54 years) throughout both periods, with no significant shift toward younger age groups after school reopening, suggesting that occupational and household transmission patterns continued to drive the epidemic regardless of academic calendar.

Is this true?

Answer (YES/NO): NO